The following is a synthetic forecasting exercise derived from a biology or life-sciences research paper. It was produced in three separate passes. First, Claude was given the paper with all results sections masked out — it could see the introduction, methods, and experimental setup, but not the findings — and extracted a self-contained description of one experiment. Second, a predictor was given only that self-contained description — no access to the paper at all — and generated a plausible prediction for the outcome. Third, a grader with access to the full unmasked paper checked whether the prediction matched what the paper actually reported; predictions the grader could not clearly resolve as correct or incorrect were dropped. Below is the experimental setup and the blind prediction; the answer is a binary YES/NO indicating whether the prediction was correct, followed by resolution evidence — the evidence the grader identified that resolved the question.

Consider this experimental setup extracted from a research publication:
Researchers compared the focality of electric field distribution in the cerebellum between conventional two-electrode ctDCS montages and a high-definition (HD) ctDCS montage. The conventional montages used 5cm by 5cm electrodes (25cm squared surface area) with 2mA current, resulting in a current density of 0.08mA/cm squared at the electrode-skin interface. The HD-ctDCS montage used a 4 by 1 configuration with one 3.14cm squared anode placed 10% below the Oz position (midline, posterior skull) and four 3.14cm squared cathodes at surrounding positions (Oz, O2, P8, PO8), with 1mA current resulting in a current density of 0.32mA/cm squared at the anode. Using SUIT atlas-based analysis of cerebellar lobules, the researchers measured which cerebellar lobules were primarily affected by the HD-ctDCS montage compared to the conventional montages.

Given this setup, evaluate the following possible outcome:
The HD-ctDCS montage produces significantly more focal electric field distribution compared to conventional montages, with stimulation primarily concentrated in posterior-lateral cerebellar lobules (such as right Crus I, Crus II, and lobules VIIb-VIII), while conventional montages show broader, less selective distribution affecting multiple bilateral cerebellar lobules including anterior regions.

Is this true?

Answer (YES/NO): NO